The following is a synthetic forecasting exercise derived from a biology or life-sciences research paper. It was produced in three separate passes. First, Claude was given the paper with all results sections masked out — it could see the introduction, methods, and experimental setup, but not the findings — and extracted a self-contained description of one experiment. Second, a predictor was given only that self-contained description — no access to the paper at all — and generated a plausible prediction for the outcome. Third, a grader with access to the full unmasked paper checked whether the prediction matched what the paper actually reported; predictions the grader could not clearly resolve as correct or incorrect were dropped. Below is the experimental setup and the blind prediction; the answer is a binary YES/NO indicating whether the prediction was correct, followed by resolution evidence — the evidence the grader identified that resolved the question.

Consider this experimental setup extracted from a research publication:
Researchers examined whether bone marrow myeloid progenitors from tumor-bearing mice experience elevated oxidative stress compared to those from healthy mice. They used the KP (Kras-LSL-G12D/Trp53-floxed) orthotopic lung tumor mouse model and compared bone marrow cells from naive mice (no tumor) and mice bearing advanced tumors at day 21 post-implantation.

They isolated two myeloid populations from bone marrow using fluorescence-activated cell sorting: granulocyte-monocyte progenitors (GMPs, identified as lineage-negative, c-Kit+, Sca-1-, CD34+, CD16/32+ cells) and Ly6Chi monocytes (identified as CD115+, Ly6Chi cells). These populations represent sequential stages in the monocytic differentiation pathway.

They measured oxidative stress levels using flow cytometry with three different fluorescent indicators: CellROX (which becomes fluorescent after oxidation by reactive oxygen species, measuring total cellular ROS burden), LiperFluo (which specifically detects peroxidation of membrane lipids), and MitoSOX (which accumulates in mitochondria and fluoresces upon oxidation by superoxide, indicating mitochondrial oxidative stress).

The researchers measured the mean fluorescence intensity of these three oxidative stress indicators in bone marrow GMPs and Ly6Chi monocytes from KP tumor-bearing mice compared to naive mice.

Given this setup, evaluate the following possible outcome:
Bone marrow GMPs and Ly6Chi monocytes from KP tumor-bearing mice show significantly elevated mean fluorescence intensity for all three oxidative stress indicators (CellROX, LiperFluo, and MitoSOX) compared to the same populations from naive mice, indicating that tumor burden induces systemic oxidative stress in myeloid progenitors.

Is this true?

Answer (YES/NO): YES